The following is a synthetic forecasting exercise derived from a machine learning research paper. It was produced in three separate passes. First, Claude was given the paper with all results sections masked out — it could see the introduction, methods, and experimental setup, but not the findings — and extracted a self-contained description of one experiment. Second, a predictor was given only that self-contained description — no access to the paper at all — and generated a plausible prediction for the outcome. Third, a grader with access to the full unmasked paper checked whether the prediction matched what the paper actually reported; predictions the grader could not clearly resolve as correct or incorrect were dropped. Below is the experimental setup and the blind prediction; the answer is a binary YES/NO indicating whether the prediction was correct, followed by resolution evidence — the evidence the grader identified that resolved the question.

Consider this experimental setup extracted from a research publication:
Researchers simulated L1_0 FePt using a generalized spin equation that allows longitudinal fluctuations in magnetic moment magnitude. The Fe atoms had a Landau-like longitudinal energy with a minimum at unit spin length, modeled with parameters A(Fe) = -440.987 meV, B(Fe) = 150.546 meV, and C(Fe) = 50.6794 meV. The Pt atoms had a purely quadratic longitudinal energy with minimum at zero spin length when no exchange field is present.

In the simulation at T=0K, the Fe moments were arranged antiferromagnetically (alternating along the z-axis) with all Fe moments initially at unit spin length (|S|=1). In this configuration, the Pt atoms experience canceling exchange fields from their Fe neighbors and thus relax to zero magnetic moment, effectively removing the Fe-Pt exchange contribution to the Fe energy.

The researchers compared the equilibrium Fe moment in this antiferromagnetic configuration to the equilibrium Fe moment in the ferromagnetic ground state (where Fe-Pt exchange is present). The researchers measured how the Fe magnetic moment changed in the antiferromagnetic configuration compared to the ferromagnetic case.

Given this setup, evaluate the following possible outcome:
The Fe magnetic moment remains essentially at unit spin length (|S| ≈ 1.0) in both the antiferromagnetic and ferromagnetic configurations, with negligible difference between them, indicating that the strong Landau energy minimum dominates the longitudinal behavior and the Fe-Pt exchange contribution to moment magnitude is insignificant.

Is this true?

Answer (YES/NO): NO